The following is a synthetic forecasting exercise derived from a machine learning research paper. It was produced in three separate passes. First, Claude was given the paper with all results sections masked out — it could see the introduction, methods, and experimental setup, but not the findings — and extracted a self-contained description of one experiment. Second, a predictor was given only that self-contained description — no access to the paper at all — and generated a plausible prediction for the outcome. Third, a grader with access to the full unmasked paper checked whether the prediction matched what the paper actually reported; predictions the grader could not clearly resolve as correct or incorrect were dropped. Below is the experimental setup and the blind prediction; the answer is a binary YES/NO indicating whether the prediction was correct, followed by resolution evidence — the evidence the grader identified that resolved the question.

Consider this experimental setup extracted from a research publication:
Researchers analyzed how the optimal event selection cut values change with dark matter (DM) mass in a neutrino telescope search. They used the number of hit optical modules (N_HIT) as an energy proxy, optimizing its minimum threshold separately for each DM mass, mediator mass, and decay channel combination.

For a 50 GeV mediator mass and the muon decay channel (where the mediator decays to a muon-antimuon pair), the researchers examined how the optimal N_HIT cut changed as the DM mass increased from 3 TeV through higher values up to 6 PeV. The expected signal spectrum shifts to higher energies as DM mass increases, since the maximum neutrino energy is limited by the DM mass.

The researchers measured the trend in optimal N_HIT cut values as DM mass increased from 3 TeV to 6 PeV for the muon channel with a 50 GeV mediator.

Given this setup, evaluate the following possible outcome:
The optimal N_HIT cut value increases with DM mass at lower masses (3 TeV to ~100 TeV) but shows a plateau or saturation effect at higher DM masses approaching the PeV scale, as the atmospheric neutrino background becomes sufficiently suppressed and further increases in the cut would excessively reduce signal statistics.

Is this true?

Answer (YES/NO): NO